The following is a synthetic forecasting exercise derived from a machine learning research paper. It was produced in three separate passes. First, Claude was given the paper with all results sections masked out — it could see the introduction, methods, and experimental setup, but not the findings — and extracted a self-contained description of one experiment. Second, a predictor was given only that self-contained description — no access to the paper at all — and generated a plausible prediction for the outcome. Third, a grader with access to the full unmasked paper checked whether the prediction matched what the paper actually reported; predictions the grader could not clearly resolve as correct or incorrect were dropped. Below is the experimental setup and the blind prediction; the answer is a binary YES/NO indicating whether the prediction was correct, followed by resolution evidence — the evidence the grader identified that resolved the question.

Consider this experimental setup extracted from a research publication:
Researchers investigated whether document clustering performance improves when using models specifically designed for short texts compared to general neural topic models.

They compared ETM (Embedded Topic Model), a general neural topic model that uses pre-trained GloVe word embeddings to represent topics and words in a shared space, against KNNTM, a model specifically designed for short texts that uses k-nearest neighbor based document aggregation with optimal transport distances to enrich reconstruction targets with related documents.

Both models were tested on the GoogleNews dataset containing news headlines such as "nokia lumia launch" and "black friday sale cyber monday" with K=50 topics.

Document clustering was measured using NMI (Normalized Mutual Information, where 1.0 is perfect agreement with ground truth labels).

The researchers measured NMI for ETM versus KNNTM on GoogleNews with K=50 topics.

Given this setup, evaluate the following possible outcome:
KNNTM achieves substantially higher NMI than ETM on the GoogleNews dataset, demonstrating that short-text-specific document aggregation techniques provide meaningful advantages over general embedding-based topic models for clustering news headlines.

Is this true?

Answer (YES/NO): YES